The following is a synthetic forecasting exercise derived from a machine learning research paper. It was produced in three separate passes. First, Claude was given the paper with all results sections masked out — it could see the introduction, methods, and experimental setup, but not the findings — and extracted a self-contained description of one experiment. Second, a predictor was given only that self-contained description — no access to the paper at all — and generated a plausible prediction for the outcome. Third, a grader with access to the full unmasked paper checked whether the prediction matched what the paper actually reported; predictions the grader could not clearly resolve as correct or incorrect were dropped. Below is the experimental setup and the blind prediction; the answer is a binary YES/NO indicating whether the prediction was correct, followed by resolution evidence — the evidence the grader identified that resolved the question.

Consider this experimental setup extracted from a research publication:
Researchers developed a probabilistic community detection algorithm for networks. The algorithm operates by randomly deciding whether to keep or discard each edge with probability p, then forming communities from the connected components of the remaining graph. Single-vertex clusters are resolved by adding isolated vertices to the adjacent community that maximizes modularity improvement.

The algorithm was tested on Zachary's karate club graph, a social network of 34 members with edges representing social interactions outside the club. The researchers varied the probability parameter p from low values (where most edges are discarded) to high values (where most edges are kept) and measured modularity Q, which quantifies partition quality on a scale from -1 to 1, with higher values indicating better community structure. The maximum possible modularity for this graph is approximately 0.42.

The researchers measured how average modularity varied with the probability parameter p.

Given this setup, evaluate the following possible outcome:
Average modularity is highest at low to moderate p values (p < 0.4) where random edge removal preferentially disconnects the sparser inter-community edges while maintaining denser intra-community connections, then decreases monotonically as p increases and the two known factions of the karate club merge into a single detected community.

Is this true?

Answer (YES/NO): NO